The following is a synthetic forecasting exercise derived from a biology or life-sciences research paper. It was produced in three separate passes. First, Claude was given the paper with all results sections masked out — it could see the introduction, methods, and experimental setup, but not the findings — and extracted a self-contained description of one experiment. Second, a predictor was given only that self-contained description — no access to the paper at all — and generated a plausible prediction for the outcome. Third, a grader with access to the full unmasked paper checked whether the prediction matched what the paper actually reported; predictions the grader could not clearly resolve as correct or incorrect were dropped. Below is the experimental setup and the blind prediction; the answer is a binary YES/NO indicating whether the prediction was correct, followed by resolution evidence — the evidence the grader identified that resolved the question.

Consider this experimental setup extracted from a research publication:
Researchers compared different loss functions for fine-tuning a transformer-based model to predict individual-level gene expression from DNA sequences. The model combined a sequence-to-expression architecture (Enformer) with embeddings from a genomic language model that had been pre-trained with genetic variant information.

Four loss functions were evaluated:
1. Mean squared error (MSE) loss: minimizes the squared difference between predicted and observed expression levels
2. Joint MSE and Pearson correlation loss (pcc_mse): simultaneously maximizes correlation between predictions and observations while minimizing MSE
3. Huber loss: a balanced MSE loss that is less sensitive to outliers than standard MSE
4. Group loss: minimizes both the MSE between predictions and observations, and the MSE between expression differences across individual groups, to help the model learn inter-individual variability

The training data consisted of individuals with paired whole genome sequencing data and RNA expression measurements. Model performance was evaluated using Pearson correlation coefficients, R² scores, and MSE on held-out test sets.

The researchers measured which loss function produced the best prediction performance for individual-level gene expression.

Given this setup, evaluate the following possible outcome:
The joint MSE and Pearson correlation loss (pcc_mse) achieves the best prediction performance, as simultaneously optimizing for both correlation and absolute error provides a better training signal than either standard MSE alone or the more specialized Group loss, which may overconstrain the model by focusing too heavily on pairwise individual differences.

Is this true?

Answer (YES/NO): NO